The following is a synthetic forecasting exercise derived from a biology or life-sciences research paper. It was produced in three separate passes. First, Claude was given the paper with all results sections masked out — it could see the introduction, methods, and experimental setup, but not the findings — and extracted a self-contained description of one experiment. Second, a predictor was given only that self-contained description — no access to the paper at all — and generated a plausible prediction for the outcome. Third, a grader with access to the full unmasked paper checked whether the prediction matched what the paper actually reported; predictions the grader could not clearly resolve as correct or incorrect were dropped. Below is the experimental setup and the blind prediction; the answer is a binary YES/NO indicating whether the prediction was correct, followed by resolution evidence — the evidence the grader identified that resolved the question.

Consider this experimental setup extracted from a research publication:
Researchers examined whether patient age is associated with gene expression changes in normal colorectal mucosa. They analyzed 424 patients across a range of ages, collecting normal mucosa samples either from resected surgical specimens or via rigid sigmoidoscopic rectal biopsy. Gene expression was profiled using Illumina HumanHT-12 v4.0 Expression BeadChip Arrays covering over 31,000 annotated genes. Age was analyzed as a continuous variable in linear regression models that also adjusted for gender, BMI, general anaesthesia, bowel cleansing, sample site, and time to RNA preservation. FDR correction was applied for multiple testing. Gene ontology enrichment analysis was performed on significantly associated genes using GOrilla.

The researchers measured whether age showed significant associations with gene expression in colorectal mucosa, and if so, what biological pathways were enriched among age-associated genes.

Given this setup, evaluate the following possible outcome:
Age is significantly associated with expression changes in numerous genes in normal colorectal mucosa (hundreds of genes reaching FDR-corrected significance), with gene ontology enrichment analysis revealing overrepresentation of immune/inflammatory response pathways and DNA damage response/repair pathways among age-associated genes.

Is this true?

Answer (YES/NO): NO